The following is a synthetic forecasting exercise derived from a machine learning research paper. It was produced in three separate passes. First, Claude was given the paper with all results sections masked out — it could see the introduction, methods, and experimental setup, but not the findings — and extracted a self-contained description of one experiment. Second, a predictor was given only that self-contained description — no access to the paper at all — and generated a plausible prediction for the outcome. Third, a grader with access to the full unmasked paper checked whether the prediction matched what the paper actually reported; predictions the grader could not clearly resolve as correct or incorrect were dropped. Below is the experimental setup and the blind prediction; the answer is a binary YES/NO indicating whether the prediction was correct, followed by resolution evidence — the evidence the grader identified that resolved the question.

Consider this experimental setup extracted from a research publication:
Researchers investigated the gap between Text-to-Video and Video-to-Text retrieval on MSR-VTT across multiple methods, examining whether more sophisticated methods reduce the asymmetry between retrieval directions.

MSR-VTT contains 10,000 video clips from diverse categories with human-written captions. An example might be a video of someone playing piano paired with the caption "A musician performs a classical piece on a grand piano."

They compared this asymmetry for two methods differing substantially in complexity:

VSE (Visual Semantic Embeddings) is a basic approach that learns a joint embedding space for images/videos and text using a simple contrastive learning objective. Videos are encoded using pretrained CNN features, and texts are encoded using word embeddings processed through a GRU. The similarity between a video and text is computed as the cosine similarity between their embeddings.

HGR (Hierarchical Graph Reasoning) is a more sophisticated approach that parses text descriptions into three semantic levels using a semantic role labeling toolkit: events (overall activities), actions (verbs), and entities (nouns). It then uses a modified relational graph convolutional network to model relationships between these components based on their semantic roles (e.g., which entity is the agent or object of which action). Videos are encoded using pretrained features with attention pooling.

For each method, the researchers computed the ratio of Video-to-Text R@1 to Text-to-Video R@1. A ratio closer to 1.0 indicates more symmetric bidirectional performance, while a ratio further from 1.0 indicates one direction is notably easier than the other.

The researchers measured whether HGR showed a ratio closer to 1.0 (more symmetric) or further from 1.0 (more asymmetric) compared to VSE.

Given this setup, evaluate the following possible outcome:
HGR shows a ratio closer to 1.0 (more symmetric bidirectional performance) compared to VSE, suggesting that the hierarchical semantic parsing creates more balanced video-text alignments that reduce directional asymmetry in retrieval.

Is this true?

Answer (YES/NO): NO